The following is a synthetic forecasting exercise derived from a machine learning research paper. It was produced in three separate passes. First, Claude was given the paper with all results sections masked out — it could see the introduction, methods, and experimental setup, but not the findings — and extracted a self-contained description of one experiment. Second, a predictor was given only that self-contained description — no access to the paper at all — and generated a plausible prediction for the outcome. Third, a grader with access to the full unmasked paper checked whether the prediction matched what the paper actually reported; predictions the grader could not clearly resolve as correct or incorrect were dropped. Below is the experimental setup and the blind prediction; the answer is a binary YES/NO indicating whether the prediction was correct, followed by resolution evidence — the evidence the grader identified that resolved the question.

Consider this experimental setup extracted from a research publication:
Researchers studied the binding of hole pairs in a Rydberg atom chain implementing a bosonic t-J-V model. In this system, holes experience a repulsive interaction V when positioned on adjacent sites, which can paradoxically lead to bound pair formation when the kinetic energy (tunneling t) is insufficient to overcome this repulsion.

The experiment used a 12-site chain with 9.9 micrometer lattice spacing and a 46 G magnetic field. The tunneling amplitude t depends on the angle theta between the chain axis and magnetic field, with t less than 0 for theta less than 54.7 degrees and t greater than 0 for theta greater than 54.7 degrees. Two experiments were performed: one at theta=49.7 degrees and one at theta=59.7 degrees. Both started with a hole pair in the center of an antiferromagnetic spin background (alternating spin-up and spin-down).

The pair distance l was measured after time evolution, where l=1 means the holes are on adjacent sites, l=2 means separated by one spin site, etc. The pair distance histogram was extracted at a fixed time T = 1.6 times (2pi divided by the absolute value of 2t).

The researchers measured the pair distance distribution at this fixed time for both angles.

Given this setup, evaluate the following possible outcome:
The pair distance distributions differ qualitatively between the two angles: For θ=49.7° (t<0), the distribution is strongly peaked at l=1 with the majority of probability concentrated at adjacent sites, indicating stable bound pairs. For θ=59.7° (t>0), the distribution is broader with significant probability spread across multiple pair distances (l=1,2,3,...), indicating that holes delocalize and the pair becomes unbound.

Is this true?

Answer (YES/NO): NO